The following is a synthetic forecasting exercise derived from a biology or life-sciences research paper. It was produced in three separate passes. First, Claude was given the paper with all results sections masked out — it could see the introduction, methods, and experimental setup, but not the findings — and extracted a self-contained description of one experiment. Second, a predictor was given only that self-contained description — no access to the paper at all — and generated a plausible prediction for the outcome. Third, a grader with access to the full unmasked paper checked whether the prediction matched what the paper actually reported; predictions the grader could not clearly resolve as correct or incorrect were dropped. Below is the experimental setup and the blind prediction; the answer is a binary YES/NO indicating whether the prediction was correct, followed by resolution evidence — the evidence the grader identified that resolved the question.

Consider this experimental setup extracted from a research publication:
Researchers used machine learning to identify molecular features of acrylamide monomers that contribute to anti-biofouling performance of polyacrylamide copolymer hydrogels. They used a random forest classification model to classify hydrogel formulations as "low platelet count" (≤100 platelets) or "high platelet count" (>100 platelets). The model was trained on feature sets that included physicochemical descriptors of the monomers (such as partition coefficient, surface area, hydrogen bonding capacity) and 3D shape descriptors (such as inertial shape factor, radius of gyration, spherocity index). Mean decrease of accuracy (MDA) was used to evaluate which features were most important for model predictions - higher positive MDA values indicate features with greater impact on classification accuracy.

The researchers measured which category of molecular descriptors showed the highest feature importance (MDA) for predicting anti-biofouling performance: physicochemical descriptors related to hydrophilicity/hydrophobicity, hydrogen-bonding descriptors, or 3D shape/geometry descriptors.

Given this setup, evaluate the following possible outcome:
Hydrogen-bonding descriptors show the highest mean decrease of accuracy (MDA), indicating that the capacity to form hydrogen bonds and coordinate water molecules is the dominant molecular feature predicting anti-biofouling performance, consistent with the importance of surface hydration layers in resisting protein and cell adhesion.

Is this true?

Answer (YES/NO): NO